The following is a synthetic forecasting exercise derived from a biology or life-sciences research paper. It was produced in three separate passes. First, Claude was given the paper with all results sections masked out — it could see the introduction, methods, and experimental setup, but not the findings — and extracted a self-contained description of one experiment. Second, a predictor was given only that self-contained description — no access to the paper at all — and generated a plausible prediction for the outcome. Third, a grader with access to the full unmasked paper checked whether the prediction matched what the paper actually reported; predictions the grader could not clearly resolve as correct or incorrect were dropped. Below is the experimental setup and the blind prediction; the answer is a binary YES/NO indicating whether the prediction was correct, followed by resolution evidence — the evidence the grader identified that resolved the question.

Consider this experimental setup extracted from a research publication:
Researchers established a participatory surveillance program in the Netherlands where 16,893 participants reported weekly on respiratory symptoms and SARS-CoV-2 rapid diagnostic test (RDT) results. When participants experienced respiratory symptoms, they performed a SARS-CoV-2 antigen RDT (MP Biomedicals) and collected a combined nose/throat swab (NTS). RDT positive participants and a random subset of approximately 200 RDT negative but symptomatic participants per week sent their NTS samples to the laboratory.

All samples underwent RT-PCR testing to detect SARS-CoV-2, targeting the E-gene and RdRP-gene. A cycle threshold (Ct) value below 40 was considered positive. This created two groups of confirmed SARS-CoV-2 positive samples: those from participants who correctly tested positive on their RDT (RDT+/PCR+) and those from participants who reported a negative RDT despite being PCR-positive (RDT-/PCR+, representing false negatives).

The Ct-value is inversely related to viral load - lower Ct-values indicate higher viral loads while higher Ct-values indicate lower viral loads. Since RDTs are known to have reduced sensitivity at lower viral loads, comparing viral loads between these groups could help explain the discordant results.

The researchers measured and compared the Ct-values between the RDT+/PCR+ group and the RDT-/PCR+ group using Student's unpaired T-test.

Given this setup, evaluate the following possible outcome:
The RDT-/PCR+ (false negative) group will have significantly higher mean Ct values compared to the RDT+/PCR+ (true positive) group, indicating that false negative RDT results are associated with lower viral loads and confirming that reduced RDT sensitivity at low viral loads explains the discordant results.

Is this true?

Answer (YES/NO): NO